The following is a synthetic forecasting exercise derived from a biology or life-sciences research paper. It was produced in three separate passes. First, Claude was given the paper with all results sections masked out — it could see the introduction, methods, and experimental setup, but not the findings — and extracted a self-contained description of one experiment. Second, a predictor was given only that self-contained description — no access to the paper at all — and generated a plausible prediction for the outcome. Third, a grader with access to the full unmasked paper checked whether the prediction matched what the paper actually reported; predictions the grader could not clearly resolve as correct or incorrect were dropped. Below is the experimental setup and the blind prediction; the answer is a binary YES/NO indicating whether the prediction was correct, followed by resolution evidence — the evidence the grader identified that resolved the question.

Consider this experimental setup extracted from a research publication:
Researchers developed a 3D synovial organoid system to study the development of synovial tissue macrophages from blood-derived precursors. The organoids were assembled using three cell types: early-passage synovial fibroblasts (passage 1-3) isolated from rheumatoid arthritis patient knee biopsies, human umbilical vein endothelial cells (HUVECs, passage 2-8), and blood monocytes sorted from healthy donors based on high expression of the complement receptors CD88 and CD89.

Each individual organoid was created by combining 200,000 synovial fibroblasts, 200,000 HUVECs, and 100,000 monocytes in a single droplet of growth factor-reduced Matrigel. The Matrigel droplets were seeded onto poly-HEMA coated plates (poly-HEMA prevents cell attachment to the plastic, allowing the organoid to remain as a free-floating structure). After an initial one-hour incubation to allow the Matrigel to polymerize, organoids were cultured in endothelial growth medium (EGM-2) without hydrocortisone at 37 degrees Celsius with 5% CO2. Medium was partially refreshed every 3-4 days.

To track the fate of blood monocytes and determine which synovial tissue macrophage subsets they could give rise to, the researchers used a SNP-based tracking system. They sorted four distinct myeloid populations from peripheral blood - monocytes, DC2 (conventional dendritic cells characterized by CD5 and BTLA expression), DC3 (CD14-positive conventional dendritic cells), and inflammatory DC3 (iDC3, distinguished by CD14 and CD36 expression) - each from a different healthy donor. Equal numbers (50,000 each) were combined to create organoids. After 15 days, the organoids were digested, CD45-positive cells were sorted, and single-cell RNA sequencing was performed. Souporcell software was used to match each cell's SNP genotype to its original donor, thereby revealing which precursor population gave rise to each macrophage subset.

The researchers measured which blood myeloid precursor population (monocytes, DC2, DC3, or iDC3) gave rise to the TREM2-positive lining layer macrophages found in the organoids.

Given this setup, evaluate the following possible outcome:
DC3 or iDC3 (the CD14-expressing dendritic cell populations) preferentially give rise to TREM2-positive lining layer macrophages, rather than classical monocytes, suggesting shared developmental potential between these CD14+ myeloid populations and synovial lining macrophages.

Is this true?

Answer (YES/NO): NO